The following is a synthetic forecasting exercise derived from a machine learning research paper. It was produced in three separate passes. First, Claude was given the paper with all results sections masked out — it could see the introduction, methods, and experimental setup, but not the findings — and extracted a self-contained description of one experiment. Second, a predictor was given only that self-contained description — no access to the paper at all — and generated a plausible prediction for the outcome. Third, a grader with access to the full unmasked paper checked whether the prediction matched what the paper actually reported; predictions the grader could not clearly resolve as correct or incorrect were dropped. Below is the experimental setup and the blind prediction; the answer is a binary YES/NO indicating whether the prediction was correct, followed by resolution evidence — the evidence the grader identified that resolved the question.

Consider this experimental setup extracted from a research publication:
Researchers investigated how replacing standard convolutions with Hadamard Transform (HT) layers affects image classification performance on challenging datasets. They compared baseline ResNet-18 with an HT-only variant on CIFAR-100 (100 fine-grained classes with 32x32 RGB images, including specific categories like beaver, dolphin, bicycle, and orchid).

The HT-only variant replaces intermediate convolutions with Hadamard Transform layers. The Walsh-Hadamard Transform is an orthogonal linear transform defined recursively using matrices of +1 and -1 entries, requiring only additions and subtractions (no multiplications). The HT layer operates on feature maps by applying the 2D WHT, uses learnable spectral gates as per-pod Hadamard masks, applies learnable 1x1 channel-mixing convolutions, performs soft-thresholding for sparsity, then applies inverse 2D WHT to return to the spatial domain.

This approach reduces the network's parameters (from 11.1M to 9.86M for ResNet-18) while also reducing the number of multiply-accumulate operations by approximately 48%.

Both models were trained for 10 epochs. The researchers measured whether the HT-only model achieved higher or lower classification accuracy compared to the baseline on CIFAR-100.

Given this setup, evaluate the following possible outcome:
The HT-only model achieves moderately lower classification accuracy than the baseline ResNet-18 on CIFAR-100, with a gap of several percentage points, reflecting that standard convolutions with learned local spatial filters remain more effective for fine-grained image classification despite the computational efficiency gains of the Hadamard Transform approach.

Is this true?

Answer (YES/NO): NO